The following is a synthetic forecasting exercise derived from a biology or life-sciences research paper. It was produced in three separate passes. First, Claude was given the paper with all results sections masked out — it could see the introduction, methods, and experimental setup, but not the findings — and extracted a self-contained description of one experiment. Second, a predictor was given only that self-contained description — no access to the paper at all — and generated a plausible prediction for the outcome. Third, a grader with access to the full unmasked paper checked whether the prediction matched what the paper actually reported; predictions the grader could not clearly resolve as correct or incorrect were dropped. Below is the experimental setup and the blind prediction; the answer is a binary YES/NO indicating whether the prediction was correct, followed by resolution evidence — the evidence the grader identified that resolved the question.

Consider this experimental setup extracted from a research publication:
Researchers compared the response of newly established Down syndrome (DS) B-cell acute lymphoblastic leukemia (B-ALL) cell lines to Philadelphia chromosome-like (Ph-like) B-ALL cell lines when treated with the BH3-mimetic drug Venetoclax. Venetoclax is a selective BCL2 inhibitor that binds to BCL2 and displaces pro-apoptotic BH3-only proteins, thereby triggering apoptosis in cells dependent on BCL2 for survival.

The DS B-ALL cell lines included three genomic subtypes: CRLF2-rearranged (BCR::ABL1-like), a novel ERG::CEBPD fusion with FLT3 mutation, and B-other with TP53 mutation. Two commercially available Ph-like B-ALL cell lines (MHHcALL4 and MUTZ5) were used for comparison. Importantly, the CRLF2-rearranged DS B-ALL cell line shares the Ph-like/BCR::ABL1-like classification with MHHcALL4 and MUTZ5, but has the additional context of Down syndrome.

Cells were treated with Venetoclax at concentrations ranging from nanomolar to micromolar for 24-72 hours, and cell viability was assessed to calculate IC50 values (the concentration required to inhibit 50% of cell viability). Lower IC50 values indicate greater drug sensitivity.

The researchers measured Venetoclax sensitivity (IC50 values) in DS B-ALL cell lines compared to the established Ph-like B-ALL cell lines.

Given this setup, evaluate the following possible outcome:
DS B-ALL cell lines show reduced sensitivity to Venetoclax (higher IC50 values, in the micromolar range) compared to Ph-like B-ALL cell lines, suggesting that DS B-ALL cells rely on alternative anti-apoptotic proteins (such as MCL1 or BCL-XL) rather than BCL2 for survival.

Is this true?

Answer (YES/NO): NO